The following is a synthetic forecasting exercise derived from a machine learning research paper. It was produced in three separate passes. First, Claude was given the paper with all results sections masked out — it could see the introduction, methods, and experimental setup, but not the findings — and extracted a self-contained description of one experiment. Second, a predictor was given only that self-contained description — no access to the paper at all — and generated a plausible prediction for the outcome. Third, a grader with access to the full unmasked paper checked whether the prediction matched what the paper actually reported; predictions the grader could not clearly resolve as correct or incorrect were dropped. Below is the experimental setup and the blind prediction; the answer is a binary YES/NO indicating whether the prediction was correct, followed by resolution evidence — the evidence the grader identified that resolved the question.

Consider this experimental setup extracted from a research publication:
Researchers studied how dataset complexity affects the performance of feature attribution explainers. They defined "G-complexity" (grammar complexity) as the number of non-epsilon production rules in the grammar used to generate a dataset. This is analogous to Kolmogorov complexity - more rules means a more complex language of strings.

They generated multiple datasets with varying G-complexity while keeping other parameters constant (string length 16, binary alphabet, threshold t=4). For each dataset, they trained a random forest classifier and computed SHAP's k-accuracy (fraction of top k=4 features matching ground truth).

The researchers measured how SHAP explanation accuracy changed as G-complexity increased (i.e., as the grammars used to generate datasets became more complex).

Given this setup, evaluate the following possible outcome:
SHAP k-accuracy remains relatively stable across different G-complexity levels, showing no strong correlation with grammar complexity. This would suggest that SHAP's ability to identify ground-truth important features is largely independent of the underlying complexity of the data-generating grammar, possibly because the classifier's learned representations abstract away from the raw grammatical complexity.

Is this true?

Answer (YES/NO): NO